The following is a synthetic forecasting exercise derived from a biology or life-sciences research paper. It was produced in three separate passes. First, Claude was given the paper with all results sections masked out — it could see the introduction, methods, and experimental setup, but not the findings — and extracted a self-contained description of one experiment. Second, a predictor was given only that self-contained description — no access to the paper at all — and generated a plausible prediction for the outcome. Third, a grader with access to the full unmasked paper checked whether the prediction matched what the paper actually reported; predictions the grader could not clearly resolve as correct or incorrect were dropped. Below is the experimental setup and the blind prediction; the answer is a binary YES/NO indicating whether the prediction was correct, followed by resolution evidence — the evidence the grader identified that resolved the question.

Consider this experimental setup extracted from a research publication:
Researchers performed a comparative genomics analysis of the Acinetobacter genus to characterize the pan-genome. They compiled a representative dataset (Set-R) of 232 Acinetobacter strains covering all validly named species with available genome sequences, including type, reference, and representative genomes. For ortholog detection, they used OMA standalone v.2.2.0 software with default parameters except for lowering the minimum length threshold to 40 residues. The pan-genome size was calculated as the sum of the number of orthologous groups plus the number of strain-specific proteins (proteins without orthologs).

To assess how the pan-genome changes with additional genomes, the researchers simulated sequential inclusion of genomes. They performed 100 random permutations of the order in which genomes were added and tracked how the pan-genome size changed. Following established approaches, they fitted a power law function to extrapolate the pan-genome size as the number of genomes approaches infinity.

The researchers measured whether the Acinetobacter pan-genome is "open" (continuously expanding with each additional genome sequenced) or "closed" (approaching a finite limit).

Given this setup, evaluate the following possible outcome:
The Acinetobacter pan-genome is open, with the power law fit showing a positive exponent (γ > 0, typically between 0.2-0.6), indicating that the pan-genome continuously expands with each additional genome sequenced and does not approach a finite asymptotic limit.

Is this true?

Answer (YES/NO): YES